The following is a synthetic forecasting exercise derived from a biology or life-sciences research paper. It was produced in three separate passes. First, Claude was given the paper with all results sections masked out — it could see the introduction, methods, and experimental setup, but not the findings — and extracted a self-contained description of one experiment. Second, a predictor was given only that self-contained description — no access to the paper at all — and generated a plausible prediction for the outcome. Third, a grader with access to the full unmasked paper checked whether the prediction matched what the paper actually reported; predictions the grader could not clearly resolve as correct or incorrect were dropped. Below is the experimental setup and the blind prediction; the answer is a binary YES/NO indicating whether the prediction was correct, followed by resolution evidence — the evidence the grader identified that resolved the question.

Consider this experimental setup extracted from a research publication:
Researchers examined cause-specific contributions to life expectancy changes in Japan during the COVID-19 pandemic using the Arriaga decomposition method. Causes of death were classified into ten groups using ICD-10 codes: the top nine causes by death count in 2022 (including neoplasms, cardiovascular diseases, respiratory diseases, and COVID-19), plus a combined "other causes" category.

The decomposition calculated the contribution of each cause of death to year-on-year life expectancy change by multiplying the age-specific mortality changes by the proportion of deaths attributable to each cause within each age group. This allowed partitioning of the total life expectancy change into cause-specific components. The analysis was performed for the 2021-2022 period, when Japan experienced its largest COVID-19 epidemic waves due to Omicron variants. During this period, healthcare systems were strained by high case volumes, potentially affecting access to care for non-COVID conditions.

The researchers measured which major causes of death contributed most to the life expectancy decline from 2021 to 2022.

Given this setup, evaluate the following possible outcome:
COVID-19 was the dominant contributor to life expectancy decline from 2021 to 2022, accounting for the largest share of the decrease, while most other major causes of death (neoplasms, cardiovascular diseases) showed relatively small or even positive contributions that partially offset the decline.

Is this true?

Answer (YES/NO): NO